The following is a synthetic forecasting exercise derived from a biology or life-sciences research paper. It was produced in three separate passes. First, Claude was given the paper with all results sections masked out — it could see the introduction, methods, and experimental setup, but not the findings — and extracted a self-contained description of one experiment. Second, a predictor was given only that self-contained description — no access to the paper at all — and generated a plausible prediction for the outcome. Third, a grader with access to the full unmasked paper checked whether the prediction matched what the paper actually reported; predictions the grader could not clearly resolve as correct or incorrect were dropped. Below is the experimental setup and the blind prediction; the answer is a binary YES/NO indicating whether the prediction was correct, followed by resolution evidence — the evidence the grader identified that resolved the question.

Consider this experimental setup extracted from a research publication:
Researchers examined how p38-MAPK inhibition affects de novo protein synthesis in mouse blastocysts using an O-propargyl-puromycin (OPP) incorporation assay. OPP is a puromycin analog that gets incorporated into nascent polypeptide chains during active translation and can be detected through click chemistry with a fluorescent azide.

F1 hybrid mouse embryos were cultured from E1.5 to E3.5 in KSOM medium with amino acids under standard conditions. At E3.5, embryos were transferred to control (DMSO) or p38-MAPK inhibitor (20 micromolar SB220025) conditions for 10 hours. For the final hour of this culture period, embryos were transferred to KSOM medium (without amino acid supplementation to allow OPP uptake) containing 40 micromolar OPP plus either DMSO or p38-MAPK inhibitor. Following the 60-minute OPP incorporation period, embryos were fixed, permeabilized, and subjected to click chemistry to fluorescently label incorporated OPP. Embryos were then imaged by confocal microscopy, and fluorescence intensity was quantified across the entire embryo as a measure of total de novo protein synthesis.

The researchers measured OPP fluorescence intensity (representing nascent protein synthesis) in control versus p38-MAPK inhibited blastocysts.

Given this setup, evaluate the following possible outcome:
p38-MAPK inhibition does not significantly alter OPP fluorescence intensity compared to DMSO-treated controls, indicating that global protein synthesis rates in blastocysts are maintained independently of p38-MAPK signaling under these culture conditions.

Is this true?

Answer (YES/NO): NO